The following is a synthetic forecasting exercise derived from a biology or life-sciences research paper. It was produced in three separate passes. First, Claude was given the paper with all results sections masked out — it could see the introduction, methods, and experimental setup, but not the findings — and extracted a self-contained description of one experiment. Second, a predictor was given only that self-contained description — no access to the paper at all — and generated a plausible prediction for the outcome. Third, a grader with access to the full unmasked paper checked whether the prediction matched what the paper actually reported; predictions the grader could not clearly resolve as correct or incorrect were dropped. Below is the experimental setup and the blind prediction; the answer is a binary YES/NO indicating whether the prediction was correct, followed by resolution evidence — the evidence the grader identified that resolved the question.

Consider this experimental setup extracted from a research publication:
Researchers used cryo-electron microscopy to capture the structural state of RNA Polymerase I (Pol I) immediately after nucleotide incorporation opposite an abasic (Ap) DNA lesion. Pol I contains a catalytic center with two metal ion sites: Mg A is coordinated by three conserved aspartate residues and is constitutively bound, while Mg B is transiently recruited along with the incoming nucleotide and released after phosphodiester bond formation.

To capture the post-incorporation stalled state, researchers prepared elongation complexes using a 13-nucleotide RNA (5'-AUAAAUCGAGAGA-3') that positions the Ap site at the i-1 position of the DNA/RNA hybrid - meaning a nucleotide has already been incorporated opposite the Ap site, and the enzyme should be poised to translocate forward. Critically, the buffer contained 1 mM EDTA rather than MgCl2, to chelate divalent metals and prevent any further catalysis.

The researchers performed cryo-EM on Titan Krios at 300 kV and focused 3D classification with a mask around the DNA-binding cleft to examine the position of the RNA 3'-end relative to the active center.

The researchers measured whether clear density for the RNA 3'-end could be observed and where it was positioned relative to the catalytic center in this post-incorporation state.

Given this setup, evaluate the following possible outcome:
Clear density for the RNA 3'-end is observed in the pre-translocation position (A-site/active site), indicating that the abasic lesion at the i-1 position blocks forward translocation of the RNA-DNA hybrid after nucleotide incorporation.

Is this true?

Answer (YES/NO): NO